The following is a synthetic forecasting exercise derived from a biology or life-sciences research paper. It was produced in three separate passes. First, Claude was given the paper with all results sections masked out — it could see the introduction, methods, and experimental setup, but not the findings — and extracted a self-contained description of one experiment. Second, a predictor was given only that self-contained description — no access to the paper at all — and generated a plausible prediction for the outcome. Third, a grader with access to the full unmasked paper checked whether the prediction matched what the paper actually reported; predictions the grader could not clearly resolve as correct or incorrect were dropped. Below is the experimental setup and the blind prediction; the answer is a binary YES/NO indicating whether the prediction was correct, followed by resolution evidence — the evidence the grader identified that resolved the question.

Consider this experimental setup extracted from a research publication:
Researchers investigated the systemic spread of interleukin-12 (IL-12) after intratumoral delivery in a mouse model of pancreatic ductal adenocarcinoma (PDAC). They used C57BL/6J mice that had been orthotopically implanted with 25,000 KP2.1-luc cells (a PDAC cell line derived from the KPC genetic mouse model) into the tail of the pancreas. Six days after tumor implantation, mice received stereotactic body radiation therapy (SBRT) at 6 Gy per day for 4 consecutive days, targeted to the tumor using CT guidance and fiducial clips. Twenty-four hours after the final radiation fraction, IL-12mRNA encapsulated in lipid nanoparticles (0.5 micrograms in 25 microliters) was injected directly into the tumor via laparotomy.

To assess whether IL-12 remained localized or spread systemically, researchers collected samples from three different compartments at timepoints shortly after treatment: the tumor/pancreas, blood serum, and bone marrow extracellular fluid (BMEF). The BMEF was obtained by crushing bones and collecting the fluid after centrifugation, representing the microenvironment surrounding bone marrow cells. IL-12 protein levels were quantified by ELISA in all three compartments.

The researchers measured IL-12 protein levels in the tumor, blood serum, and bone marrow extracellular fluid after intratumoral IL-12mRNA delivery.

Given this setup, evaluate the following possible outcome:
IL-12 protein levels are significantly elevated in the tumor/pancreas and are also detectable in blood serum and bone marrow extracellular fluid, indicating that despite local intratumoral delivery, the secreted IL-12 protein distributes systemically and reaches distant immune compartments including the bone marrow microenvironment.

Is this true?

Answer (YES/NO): YES